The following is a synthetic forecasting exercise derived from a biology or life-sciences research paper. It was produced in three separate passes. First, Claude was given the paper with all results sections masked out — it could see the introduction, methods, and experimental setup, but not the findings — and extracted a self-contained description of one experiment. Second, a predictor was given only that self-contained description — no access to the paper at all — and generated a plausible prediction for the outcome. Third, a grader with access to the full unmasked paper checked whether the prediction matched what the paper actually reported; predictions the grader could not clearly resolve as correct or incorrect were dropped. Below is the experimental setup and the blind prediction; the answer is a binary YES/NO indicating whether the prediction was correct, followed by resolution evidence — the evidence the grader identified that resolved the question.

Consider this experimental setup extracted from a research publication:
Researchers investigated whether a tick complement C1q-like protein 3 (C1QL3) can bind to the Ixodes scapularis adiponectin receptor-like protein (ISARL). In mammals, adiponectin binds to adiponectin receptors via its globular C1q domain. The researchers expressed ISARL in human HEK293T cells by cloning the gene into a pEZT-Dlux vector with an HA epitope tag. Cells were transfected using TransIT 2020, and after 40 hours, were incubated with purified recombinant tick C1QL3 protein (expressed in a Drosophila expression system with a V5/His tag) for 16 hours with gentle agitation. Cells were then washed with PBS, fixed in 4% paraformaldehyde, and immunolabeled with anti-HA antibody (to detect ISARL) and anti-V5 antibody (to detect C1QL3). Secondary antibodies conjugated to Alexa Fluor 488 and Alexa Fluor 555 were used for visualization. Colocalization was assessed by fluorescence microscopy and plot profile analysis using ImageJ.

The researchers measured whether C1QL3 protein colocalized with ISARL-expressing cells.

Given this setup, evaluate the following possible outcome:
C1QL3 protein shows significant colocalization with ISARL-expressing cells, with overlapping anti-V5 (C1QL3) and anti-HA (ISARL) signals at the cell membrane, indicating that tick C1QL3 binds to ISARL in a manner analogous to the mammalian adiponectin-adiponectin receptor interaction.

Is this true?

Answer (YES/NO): YES